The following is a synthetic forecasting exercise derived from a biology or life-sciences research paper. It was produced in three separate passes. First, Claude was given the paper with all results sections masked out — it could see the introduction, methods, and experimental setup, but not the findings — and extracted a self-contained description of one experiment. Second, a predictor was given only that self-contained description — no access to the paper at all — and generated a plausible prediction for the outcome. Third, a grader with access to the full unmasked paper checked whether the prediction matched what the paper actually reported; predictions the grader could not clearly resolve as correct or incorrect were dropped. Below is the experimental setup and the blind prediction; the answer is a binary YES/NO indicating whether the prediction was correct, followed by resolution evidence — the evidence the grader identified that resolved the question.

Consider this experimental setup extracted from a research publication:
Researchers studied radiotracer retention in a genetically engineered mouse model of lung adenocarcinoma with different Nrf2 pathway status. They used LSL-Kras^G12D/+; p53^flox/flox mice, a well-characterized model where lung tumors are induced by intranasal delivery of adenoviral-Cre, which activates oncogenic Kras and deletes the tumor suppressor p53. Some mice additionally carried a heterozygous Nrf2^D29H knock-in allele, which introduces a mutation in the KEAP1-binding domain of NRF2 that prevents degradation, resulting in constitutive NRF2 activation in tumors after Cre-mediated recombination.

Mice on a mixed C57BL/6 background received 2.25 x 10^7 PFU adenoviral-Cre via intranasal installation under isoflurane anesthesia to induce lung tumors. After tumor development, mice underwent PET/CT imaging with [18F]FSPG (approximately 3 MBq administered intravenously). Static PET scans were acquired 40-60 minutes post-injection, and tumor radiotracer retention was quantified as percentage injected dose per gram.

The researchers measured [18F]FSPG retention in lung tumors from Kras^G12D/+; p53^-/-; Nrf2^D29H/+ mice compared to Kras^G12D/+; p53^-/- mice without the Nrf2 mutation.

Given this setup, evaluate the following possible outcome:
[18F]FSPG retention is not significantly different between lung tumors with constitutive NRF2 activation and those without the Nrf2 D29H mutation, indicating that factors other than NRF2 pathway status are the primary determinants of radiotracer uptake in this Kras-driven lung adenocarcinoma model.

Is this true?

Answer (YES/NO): NO